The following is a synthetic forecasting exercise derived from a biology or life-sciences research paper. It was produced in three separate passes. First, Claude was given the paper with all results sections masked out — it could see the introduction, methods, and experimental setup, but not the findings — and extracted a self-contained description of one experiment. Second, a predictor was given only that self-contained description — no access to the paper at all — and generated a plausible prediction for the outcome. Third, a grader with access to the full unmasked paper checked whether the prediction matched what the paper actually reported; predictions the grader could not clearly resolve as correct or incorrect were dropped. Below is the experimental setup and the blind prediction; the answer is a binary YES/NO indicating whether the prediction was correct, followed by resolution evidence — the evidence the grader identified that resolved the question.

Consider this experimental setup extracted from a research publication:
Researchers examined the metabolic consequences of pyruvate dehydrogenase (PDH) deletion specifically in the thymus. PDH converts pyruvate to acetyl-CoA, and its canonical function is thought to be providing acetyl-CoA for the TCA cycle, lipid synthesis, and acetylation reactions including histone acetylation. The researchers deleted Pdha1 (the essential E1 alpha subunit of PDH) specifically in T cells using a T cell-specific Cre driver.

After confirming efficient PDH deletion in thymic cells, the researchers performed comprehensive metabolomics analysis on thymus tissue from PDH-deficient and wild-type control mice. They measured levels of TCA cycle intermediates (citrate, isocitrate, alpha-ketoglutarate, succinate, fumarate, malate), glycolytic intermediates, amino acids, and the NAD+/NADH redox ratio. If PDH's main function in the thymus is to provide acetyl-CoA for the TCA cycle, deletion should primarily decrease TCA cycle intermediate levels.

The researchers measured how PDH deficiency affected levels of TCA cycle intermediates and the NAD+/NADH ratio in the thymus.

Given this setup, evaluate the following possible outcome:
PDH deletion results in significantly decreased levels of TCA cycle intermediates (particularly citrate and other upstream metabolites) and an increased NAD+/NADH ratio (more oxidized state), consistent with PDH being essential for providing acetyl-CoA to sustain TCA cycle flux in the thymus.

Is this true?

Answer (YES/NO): NO